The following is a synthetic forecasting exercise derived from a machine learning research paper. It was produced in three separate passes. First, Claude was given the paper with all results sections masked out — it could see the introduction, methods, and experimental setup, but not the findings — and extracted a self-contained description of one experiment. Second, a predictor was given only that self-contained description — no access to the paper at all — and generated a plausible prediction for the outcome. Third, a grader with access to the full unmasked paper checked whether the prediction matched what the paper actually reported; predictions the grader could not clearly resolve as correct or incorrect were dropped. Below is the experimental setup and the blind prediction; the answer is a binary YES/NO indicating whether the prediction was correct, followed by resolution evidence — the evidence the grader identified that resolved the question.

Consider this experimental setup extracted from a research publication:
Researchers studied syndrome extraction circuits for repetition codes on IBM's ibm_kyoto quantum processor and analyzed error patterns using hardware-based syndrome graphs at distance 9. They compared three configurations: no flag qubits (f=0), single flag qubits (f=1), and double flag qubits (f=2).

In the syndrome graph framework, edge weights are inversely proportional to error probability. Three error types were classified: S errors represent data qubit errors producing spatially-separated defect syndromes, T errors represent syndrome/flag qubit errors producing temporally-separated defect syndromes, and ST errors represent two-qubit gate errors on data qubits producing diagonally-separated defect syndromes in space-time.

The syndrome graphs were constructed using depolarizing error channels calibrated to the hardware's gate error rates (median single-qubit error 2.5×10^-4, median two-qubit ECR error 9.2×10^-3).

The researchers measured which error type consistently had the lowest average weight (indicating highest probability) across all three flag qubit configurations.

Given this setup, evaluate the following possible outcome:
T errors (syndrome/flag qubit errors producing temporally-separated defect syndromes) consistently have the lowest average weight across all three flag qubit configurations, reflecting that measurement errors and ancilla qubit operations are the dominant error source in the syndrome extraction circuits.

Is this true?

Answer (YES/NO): YES